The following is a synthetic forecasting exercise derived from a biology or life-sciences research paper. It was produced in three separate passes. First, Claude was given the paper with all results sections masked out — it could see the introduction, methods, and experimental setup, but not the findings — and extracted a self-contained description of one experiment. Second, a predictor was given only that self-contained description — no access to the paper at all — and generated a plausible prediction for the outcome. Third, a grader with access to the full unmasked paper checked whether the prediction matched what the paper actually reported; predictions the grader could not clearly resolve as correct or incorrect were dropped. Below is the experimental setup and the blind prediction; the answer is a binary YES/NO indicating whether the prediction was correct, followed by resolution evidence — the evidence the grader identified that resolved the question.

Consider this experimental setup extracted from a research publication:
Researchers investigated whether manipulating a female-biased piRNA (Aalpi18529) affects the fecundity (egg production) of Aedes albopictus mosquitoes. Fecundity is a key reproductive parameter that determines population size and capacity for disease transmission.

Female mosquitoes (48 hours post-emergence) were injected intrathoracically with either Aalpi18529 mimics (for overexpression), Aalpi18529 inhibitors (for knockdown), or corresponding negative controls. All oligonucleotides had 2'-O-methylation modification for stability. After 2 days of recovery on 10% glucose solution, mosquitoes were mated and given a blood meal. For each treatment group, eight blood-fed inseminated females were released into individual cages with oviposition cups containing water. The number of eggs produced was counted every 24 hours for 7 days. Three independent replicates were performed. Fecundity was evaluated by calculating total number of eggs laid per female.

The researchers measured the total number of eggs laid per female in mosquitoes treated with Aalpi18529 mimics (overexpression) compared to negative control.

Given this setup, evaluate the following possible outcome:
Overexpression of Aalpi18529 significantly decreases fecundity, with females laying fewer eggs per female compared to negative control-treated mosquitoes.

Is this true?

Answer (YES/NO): YES